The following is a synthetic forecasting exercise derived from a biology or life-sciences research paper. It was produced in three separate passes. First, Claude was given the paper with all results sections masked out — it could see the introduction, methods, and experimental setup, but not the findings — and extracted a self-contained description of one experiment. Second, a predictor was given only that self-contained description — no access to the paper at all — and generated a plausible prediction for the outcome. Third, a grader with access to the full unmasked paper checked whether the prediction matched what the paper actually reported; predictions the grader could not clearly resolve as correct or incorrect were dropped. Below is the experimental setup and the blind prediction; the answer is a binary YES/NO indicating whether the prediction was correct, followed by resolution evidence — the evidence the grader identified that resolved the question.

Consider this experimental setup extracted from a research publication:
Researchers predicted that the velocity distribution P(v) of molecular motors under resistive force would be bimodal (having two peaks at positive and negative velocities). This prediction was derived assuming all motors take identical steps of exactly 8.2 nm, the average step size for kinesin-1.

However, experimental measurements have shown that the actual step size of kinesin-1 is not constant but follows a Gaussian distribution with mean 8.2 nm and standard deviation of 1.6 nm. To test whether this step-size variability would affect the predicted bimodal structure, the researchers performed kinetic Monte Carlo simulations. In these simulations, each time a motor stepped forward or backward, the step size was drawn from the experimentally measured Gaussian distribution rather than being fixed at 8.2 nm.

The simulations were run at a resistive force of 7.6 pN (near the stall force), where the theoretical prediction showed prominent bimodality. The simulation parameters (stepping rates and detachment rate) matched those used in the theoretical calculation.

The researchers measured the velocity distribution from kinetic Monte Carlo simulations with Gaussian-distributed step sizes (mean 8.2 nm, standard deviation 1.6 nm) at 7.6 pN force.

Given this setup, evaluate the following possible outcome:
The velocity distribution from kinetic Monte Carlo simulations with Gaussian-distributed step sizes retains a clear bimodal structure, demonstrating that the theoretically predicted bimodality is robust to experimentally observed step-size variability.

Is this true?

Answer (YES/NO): YES